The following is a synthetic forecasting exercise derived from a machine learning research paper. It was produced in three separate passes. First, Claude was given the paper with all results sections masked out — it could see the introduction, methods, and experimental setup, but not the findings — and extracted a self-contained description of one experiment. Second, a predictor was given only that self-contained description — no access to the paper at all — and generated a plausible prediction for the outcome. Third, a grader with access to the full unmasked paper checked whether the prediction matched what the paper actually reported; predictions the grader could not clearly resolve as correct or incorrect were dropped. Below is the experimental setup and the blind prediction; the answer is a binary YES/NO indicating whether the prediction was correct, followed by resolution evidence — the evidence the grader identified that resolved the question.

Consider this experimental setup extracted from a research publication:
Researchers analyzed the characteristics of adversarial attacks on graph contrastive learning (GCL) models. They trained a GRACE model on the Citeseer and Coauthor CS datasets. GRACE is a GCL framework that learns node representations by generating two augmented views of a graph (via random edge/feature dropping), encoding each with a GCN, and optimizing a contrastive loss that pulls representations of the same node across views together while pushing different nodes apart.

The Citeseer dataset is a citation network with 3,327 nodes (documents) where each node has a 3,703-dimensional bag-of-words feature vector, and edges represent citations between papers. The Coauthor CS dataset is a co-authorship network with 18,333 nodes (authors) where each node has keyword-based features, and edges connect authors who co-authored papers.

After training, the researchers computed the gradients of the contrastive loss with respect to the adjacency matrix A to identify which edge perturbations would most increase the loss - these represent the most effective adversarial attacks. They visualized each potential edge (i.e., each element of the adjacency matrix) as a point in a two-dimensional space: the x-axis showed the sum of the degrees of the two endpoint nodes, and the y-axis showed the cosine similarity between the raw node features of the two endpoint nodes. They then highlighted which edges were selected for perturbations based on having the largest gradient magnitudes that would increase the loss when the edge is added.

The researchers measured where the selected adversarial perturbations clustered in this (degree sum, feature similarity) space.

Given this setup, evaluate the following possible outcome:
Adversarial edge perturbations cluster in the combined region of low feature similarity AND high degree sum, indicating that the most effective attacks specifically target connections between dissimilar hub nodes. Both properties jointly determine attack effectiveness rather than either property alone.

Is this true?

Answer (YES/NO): NO